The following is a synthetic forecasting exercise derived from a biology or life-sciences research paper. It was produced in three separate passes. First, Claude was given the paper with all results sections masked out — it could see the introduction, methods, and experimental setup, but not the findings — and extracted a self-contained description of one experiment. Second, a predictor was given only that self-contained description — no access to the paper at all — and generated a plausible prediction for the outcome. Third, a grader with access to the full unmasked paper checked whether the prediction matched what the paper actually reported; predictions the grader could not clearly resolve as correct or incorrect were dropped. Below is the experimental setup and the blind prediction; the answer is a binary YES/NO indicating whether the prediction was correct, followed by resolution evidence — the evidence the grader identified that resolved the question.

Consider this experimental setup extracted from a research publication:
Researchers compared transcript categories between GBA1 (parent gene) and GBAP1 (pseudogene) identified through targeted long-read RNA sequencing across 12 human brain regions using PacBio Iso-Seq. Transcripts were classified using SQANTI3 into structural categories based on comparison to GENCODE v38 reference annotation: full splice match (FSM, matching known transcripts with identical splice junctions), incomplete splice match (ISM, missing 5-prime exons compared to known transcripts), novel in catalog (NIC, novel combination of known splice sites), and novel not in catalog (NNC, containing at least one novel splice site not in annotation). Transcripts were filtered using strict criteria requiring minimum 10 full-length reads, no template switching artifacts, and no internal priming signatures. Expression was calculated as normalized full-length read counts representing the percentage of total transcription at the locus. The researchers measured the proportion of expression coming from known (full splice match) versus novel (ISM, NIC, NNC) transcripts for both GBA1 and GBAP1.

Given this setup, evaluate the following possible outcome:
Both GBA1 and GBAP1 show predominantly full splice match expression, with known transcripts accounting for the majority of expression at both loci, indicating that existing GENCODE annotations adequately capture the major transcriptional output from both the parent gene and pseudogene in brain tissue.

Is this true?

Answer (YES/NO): NO